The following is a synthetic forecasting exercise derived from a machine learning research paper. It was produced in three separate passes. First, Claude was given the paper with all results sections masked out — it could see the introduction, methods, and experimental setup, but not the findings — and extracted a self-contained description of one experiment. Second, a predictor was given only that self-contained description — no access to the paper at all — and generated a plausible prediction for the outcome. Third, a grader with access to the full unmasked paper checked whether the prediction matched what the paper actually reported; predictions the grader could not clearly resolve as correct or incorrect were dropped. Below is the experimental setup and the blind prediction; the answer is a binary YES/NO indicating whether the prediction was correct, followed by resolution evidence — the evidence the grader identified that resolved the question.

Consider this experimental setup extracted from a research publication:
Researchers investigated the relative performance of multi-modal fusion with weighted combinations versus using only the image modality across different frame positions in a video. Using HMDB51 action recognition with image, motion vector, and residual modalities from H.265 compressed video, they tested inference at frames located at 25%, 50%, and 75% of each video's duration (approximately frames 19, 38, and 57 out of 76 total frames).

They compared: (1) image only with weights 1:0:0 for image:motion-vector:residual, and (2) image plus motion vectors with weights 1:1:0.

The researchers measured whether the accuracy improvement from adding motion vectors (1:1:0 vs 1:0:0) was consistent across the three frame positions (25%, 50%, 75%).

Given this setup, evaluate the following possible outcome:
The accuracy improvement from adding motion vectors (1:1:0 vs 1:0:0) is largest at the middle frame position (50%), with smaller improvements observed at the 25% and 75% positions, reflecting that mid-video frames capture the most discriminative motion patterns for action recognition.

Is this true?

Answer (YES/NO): YES